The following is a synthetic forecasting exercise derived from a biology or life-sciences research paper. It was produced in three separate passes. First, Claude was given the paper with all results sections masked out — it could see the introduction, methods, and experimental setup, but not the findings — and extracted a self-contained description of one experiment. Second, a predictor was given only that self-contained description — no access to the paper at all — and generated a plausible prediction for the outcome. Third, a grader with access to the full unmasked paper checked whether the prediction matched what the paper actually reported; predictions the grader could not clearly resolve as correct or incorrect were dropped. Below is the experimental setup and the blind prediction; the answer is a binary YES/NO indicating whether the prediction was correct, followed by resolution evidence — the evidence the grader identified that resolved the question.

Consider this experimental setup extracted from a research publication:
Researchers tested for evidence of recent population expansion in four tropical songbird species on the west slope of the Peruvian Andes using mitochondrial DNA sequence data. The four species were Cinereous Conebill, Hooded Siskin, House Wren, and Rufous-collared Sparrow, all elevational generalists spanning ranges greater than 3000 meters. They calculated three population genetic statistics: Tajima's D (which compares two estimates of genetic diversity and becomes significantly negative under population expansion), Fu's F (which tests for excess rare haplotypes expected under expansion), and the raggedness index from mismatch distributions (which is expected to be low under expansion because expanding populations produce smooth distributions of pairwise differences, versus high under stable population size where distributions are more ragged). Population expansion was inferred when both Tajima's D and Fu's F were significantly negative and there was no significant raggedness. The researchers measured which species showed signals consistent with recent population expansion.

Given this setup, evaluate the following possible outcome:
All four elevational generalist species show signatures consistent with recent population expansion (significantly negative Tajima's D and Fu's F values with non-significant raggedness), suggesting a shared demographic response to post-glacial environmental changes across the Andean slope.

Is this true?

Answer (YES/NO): NO